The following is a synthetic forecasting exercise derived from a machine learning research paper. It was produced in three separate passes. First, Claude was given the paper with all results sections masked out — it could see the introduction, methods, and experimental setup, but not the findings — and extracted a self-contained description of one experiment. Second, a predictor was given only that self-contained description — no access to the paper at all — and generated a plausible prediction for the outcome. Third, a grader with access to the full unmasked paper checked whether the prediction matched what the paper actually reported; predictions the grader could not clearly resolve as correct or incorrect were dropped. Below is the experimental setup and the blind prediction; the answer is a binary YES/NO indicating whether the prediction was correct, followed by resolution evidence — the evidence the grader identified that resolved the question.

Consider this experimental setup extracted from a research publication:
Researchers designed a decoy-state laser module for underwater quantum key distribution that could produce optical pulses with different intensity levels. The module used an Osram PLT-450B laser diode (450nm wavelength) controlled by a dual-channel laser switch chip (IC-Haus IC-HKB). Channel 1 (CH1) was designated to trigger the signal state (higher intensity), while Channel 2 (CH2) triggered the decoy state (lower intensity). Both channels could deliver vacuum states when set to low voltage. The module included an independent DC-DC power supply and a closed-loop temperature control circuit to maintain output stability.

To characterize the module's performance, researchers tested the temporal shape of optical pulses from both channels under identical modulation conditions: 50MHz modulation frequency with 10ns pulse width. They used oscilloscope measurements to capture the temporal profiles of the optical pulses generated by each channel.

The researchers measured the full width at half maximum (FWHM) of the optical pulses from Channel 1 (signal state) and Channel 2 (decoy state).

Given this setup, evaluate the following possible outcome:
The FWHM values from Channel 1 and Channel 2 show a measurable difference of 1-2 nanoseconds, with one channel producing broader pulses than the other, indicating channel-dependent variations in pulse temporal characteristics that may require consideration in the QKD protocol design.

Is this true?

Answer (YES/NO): NO